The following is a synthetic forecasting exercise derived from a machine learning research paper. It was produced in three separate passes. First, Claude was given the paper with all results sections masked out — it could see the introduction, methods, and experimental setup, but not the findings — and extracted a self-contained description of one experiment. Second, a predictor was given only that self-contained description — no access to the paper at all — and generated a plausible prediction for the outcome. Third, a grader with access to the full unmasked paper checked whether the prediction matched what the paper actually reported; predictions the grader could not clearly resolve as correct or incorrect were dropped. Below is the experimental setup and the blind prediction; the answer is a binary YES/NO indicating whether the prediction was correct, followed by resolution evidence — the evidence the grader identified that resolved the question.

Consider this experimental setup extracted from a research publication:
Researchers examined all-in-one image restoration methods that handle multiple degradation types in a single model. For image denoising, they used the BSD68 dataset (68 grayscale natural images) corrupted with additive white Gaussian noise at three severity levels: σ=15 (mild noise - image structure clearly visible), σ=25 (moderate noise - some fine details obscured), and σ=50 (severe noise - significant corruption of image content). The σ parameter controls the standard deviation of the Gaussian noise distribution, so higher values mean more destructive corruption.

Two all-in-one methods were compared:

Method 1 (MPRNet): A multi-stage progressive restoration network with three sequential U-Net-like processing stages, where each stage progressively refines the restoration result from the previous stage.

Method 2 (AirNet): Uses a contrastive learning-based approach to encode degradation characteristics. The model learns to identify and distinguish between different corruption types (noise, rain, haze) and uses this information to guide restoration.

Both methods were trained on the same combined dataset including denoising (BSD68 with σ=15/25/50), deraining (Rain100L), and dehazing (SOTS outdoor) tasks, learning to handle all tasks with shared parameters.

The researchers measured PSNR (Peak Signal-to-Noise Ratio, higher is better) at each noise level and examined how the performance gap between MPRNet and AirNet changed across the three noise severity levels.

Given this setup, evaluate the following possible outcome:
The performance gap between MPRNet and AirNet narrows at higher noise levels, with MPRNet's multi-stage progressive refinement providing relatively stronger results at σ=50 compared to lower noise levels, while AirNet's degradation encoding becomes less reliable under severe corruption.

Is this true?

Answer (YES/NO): NO